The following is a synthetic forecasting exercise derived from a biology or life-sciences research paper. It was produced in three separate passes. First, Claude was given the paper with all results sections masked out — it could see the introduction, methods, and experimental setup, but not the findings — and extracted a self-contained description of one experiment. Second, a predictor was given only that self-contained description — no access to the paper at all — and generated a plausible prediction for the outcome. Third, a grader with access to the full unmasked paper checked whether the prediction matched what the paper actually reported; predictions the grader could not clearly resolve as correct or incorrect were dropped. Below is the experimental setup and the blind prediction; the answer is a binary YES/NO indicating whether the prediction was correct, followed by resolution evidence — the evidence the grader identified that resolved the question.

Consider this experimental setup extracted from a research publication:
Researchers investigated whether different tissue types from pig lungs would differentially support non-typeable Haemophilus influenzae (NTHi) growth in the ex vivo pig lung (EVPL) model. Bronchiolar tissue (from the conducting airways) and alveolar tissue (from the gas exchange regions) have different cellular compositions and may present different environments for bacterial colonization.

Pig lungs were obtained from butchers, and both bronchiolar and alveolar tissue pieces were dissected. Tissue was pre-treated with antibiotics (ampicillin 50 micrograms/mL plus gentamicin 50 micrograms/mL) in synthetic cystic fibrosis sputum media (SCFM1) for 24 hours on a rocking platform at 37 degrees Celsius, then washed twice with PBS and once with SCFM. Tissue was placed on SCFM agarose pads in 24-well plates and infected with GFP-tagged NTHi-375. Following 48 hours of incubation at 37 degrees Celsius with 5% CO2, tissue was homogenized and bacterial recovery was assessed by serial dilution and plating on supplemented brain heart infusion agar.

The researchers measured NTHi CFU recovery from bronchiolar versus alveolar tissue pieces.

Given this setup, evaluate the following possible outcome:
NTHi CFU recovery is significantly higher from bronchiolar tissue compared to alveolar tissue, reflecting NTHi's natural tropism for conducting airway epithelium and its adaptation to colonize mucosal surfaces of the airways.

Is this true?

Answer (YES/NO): NO